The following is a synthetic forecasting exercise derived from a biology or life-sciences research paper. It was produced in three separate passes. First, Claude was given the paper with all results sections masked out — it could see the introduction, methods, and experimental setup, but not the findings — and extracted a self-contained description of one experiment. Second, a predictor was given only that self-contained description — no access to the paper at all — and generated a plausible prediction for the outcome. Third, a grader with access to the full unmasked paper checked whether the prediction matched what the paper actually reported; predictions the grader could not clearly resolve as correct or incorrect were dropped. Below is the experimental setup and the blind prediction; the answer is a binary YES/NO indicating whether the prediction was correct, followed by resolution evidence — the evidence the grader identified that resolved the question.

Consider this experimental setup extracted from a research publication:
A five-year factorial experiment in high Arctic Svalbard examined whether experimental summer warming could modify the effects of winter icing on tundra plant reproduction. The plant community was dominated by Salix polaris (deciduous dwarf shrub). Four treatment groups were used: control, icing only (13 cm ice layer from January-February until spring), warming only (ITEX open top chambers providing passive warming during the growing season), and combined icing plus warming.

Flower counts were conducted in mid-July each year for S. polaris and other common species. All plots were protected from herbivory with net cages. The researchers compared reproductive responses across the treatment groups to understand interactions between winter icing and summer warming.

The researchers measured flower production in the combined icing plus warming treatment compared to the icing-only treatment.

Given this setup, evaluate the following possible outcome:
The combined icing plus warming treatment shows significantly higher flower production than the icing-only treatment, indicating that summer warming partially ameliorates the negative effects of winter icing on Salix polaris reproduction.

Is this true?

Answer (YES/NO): NO